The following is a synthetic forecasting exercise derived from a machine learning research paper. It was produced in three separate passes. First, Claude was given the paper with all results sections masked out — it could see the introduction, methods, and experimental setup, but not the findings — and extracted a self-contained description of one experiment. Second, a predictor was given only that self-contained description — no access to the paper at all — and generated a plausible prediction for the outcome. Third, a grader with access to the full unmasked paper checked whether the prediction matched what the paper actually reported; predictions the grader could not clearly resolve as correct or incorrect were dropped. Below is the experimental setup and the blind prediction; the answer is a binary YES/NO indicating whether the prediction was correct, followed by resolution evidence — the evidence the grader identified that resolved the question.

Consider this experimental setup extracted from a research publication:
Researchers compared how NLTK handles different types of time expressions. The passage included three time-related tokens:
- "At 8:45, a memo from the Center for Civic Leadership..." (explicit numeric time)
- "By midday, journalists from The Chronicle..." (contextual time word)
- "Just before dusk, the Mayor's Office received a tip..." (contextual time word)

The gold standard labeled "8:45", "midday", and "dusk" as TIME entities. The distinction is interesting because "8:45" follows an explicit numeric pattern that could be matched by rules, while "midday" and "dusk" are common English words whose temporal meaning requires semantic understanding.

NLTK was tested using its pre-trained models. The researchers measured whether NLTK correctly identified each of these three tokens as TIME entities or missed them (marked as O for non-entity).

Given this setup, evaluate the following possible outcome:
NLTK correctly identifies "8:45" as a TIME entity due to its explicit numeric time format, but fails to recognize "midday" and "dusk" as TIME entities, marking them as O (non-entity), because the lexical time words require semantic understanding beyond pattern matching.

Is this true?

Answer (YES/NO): NO